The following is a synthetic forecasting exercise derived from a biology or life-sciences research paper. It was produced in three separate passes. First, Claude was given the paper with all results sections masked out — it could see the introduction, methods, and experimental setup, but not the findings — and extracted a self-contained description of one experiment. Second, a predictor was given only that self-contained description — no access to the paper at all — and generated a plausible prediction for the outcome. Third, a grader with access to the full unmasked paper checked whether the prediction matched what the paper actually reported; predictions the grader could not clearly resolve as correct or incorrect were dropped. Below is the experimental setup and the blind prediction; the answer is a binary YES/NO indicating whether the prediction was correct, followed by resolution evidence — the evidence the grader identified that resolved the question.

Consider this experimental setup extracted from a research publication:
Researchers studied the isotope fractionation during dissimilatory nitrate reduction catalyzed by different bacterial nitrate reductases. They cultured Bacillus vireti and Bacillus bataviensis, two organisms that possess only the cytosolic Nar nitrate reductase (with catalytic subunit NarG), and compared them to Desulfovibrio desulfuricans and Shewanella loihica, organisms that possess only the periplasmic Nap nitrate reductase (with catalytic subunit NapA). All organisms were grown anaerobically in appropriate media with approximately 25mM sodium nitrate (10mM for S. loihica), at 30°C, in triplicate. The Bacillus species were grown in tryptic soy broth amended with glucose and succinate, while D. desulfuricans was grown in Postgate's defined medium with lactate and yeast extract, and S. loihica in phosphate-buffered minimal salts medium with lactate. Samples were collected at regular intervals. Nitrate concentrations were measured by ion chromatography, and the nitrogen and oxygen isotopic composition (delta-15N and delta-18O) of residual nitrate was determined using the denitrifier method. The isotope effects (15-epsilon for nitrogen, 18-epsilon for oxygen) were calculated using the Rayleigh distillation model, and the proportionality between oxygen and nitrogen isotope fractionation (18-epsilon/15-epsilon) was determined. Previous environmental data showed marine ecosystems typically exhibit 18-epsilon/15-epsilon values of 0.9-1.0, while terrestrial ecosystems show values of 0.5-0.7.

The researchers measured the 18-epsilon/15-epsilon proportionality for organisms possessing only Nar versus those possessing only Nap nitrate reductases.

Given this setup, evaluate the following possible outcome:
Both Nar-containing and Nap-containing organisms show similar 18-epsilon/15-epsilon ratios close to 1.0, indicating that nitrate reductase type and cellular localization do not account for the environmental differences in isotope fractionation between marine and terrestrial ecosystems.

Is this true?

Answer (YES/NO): NO